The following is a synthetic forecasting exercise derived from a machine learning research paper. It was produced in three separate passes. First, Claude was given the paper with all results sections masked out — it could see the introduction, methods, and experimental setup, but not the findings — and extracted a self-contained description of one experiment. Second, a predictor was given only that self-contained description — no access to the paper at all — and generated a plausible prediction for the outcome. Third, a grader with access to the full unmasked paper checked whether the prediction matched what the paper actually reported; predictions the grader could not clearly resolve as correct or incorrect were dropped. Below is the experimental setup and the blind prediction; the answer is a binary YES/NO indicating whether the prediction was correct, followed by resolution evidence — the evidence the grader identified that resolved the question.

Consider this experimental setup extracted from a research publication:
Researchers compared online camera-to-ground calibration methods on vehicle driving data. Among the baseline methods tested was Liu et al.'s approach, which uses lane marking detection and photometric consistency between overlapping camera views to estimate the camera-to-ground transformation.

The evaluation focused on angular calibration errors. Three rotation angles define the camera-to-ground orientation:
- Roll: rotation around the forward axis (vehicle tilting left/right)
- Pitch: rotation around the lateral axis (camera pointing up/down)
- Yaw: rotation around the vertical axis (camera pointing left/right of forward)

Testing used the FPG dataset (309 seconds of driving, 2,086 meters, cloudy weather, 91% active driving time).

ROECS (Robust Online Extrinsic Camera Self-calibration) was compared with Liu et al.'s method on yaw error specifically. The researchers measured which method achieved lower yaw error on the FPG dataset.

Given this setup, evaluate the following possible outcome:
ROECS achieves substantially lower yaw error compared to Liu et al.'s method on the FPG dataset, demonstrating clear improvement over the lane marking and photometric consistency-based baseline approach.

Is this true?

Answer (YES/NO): NO